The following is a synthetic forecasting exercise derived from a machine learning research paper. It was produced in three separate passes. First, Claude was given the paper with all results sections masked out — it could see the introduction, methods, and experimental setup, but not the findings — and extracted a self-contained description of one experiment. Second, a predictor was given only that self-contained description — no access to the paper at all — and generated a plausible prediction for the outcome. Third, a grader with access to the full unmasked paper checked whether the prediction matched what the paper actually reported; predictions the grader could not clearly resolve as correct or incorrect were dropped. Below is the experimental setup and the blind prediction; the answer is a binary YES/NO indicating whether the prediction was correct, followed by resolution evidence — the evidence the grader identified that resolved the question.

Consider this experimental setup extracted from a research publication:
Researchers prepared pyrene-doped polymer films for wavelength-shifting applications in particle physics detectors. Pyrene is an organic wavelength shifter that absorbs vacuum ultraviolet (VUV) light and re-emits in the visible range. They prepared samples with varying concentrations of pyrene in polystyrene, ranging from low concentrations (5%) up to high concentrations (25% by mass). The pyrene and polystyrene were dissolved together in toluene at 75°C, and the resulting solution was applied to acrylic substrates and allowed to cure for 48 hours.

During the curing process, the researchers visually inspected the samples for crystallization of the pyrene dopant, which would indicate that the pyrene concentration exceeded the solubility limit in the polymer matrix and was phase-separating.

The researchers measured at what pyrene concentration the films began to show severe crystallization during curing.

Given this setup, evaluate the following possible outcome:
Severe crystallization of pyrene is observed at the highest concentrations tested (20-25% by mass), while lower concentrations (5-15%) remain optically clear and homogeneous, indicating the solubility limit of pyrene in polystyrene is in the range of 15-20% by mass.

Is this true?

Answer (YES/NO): YES